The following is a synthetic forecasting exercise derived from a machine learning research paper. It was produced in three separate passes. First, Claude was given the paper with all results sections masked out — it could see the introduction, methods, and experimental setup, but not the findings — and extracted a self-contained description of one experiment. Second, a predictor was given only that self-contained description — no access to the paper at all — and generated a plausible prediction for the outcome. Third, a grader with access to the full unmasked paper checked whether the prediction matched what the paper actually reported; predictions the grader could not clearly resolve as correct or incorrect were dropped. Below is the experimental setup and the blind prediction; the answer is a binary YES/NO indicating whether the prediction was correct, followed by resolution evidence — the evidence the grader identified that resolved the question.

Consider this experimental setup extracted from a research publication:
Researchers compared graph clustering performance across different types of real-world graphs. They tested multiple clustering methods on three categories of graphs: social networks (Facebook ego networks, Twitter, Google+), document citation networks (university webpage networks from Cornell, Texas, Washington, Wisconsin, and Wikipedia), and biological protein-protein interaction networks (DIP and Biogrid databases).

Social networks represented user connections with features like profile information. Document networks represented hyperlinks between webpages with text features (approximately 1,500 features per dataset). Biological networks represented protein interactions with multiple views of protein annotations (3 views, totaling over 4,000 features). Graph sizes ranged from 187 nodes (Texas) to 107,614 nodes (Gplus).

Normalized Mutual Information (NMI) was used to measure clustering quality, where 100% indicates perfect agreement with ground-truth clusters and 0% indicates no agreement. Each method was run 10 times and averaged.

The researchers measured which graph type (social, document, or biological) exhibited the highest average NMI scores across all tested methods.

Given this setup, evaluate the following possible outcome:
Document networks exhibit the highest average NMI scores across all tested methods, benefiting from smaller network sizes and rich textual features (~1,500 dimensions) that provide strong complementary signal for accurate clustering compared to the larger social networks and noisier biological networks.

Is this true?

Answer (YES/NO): NO